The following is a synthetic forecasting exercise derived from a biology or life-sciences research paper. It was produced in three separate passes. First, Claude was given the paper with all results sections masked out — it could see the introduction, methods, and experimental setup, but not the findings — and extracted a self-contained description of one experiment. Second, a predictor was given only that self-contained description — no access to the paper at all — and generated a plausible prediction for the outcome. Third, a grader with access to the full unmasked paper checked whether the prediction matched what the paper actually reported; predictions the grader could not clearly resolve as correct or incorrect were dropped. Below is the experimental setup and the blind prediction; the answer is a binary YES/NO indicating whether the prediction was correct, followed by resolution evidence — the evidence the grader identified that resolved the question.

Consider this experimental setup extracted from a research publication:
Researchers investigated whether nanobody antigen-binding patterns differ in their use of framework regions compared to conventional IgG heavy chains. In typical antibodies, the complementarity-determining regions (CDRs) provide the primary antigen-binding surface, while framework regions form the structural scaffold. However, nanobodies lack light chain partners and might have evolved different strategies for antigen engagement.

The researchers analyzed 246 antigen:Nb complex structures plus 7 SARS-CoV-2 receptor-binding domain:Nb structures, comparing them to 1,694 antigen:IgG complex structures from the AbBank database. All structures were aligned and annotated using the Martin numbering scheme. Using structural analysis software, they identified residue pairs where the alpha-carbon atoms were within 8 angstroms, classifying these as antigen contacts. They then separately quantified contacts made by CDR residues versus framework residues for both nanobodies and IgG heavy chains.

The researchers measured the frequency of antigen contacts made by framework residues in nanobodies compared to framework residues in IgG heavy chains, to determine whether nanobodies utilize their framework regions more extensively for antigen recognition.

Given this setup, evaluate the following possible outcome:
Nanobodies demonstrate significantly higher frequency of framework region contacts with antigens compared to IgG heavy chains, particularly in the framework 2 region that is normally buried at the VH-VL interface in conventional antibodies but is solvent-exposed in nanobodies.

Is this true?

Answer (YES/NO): YES